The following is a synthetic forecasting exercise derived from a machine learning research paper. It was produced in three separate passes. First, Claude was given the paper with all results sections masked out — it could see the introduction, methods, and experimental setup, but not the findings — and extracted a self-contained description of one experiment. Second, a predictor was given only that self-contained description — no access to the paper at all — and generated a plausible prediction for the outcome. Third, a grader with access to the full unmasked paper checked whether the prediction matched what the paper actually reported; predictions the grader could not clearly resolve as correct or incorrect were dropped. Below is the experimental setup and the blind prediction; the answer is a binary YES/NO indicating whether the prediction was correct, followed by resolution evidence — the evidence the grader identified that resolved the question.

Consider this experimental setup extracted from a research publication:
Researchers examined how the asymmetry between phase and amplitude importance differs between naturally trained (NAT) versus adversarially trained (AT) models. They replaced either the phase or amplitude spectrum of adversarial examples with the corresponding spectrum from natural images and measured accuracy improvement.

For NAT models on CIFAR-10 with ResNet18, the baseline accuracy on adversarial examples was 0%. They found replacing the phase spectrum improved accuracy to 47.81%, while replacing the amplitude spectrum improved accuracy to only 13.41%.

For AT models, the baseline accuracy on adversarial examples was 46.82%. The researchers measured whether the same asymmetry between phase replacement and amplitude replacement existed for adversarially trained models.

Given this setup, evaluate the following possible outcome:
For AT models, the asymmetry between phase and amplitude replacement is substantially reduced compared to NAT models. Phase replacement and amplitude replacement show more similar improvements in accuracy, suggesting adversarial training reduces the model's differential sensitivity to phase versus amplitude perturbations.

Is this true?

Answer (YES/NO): YES